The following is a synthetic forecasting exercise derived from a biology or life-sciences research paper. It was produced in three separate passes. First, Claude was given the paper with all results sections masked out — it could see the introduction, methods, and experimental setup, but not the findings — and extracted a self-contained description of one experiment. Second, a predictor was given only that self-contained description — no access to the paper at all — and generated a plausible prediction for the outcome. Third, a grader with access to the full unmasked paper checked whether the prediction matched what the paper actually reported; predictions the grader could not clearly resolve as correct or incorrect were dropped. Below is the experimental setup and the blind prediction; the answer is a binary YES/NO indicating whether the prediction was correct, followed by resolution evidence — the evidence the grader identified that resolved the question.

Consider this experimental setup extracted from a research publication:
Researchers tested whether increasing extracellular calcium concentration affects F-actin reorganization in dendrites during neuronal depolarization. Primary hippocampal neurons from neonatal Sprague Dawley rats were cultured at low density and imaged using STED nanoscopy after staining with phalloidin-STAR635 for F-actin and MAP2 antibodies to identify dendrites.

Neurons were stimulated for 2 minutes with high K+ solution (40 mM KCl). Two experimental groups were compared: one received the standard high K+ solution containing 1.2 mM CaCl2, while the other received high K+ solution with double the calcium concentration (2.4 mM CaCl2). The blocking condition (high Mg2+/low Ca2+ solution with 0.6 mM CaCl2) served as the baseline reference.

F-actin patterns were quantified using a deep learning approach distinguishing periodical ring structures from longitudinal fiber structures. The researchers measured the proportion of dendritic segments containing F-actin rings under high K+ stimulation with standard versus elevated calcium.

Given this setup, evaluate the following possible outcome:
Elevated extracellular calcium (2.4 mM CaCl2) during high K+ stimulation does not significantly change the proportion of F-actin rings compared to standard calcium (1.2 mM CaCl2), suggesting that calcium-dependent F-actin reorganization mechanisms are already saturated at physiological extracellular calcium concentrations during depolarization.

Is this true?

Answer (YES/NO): NO